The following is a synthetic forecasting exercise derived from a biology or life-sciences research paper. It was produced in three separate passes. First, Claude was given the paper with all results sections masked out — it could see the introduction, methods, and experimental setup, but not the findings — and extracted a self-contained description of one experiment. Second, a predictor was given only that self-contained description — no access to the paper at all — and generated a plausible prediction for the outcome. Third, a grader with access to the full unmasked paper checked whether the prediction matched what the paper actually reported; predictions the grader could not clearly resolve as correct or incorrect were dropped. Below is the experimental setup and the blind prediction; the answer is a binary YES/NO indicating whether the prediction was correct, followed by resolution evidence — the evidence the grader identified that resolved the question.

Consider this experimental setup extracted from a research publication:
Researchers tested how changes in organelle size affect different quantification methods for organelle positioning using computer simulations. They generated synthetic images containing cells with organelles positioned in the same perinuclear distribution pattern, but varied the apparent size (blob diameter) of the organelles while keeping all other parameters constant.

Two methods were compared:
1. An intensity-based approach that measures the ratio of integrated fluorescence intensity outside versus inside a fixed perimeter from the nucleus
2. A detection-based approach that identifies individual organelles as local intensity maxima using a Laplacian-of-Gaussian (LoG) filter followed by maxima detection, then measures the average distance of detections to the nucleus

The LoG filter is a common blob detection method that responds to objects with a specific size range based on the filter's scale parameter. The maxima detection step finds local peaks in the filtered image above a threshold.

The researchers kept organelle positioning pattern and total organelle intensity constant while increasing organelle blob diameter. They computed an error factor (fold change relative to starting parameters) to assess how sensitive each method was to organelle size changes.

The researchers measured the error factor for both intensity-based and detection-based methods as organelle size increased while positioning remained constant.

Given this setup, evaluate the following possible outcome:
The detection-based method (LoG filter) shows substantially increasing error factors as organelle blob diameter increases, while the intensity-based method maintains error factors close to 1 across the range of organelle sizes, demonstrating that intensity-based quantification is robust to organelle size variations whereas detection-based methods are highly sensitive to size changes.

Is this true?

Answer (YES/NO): NO